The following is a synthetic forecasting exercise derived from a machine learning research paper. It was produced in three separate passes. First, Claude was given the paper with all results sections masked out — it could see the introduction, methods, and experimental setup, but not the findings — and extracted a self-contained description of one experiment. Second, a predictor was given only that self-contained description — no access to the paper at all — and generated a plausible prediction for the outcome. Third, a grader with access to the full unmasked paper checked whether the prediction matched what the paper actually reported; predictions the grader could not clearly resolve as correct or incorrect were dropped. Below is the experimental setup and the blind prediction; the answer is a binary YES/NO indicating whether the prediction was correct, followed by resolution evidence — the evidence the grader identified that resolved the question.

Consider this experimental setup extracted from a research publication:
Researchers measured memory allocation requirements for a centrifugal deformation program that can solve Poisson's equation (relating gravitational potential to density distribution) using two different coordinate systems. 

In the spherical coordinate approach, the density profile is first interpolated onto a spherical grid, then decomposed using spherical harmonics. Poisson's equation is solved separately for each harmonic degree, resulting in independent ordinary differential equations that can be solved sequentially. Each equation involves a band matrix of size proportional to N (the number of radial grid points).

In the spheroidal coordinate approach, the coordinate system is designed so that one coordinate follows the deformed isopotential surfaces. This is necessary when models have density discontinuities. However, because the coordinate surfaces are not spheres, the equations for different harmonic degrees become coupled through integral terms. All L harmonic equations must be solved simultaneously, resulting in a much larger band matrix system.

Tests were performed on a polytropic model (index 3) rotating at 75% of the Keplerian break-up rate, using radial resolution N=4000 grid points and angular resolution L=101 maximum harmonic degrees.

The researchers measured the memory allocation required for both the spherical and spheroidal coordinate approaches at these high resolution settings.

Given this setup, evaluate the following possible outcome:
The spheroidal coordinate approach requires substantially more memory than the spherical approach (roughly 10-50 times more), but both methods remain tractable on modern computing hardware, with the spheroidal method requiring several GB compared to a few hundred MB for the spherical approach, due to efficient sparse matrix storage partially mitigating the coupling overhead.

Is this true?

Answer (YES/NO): NO